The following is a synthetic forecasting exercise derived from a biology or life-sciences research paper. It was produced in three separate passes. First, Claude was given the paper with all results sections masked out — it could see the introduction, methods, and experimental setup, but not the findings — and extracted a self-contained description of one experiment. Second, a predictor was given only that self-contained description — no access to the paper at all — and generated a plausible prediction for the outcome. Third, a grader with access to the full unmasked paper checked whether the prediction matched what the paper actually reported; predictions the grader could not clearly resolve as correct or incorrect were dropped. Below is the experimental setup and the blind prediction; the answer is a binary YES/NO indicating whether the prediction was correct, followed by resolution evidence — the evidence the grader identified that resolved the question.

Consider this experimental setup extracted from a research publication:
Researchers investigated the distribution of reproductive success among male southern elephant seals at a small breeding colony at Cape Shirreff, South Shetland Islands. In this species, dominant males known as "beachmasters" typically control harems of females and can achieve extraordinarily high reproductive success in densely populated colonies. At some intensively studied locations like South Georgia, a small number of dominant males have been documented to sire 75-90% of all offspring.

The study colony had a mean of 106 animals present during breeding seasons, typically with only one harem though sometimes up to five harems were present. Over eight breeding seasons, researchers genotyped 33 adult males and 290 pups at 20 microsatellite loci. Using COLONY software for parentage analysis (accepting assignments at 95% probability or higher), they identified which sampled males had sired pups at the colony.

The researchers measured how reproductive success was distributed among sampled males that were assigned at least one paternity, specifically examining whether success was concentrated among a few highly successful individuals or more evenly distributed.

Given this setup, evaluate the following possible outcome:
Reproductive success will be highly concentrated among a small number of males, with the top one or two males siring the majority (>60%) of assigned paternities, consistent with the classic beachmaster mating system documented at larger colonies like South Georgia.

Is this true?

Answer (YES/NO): NO